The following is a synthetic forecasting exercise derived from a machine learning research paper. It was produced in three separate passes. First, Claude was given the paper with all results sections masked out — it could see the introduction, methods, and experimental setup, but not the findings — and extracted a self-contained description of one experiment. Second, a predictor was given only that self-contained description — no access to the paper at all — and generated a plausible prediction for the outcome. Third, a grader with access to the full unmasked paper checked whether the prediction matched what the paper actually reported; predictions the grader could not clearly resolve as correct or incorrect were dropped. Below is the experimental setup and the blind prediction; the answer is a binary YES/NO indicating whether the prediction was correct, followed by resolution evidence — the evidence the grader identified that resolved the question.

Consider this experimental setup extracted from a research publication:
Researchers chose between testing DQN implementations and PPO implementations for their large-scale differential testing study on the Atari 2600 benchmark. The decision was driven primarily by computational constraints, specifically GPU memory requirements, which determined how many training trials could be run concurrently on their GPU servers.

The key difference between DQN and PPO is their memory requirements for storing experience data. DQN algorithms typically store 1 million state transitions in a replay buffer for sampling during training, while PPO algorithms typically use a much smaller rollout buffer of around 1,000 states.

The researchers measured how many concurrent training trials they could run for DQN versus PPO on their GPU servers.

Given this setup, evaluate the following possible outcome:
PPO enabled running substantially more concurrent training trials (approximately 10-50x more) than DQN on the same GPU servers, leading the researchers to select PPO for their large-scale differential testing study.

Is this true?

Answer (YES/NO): NO